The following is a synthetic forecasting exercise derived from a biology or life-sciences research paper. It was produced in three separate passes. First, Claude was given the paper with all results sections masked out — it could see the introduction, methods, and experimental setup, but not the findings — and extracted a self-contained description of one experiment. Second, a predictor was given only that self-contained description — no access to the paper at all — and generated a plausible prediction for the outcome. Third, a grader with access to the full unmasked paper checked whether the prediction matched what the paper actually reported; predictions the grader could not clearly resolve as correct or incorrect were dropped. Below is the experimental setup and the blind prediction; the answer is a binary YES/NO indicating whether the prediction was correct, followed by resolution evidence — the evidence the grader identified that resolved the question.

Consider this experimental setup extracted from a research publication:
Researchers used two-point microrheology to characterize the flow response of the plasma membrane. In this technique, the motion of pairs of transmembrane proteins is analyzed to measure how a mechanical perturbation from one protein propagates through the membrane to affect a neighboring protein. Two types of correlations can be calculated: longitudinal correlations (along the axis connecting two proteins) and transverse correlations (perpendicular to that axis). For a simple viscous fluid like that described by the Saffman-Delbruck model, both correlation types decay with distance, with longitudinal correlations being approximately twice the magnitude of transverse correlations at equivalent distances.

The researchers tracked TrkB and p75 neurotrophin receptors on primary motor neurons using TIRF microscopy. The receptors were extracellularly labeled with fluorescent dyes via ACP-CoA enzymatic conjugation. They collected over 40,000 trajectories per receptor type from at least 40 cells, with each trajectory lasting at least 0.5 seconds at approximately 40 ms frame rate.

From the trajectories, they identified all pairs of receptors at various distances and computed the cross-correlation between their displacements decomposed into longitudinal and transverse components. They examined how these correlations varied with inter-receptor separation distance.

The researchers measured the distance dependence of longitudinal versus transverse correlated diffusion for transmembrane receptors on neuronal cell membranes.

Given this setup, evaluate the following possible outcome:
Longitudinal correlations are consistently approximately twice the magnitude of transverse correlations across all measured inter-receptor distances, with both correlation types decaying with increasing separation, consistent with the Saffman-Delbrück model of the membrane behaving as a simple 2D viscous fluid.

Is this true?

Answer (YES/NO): NO